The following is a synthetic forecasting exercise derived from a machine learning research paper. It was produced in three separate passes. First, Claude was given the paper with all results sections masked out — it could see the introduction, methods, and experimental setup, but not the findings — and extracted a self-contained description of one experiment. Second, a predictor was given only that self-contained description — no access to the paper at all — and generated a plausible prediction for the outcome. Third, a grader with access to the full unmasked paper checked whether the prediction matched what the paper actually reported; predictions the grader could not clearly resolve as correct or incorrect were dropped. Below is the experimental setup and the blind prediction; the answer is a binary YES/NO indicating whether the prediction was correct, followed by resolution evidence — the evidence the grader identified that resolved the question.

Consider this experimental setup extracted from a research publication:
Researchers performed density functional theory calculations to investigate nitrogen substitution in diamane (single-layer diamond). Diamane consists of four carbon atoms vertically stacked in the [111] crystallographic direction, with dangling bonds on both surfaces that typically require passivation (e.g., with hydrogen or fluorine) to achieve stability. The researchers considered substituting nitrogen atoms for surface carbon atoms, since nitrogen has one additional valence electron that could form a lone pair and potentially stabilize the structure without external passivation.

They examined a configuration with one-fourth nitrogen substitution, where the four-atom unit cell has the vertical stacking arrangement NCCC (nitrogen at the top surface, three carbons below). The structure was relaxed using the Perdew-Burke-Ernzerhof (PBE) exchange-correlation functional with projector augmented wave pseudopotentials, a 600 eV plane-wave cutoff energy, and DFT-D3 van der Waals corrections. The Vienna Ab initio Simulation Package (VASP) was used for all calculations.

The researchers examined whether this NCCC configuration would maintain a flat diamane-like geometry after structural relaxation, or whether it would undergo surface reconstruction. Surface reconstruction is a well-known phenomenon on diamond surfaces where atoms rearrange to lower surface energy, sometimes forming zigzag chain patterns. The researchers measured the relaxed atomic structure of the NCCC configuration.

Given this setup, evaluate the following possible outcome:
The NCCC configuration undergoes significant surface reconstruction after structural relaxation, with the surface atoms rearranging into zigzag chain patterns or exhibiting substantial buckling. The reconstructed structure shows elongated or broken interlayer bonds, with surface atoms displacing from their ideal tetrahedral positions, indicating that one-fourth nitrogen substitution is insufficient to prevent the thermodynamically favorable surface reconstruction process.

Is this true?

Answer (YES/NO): NO